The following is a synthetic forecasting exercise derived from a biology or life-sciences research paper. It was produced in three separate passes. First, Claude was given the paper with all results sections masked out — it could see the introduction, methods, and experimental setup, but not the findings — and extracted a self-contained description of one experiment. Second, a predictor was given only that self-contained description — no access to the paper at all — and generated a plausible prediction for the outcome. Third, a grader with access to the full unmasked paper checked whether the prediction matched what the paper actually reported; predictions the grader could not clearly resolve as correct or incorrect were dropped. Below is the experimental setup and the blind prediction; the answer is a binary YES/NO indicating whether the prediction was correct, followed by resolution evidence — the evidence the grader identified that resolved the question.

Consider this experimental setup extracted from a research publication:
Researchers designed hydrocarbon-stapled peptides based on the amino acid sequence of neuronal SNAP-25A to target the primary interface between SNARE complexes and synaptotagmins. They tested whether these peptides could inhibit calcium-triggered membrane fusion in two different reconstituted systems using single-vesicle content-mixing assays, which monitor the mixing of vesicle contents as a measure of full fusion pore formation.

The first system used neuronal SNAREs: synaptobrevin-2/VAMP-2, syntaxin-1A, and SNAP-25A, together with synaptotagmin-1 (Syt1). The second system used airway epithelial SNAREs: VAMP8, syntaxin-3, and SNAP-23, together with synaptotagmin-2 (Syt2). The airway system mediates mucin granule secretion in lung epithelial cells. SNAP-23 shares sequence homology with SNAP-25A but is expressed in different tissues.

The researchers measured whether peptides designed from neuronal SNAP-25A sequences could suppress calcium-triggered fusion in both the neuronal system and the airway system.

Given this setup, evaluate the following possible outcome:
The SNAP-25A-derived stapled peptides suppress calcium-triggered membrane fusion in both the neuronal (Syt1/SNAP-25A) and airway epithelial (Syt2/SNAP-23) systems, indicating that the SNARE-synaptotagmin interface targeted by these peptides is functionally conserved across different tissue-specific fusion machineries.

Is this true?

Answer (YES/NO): YES